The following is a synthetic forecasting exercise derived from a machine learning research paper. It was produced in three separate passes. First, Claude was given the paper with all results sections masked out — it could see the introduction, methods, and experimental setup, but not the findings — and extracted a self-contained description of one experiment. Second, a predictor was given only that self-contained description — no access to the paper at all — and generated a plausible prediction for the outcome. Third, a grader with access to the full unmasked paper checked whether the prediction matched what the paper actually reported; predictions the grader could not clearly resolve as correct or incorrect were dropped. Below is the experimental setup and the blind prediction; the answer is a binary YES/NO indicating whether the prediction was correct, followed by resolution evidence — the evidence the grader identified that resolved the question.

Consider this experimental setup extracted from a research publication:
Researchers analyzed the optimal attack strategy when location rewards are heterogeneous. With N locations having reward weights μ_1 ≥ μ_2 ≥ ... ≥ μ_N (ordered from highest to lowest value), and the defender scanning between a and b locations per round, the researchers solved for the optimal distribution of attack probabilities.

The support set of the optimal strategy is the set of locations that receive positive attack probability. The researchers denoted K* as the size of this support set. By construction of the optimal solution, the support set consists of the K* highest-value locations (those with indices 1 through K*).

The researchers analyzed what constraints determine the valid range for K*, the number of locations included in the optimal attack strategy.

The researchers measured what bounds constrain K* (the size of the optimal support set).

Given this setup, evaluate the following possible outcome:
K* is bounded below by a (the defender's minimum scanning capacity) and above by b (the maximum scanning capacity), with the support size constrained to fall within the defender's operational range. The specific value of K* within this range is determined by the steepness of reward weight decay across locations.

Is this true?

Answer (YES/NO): NO